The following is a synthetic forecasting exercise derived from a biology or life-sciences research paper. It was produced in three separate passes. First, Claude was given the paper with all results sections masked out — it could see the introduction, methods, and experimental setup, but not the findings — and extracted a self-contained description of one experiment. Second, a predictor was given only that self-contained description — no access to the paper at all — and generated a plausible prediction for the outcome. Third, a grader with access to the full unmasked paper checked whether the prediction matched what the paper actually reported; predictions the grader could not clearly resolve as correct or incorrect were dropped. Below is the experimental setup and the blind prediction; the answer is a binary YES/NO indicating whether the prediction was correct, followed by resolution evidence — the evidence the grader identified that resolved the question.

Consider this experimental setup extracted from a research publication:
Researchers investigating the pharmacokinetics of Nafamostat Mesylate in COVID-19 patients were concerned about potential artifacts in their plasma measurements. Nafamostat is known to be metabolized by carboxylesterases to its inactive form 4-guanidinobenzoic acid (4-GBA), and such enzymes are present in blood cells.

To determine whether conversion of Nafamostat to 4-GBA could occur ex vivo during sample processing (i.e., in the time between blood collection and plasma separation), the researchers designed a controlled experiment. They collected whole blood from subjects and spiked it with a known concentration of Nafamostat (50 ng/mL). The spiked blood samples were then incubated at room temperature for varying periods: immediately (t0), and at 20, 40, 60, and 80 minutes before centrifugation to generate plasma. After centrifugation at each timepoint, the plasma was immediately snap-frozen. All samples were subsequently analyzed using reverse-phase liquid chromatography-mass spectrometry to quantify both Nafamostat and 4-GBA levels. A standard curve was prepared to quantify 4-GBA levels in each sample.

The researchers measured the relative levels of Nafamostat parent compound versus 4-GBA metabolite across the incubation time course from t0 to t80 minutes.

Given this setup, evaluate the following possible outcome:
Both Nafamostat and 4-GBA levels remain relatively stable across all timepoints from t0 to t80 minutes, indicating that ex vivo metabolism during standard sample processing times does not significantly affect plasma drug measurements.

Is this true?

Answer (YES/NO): YES